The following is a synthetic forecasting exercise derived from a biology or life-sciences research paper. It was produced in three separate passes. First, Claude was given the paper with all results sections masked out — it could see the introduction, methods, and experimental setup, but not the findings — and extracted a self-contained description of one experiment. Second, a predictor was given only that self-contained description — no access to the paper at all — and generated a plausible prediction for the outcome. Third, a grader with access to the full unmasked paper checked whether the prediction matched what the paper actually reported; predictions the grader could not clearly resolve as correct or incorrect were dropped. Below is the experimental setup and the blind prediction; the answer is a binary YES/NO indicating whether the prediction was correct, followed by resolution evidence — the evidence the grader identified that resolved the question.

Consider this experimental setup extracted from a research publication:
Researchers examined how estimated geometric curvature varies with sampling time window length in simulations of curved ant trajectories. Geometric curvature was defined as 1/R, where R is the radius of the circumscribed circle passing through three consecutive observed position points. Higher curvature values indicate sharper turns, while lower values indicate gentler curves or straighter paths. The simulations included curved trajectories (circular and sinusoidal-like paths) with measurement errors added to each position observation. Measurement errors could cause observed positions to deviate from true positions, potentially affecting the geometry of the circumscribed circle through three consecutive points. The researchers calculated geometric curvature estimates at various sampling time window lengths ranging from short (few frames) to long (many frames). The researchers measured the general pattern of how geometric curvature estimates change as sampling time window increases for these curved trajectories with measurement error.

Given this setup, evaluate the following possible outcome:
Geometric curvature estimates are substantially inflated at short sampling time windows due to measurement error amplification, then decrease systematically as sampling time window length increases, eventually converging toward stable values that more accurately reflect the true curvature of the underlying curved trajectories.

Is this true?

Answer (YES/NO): NO